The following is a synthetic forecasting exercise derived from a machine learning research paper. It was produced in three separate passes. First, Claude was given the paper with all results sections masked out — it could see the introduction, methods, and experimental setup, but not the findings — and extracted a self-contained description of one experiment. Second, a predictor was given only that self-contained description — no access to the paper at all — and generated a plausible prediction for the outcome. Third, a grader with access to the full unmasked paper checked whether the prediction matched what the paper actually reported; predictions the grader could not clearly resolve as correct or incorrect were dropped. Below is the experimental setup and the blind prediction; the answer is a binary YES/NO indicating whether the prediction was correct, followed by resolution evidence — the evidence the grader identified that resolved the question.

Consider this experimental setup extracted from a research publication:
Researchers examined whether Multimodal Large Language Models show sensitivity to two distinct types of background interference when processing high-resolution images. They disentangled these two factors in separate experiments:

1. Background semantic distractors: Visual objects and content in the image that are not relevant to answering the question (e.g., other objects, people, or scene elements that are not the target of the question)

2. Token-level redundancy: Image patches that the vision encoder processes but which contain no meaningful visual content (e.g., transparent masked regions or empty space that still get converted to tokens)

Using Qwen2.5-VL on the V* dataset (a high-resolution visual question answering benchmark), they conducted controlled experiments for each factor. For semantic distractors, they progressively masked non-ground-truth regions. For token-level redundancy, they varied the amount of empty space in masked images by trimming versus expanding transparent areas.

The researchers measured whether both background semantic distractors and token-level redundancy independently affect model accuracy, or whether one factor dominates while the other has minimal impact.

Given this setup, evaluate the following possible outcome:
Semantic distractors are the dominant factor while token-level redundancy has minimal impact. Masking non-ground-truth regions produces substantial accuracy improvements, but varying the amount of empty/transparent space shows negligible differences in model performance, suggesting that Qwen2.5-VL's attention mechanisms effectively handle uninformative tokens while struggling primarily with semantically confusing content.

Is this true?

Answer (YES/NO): NO